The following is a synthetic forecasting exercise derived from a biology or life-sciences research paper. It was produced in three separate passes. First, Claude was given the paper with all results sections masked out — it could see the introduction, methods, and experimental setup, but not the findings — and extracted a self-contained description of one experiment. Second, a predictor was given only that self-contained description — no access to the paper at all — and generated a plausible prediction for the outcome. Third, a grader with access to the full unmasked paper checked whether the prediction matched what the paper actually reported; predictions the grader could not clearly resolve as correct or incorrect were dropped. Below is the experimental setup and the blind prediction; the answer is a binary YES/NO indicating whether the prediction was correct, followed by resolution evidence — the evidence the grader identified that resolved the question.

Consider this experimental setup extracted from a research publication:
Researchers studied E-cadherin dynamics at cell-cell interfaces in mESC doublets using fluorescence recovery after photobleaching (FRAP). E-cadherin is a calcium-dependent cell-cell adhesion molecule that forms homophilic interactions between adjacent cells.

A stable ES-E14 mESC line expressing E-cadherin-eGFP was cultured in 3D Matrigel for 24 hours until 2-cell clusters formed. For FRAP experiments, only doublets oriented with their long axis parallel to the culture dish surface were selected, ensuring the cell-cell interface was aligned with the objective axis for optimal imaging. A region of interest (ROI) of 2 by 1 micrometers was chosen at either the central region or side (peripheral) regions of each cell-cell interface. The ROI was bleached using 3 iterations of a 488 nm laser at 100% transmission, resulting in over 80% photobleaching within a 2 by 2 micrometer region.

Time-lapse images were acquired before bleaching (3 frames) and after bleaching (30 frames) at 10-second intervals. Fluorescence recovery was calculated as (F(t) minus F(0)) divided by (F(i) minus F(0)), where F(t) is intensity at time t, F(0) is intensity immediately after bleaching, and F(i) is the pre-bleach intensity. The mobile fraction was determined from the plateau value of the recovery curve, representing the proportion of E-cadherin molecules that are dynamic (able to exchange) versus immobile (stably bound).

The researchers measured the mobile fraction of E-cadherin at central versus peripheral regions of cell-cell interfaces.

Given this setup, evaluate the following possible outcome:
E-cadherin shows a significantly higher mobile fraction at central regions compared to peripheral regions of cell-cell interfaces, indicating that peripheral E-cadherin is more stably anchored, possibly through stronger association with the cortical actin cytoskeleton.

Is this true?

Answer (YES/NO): NO